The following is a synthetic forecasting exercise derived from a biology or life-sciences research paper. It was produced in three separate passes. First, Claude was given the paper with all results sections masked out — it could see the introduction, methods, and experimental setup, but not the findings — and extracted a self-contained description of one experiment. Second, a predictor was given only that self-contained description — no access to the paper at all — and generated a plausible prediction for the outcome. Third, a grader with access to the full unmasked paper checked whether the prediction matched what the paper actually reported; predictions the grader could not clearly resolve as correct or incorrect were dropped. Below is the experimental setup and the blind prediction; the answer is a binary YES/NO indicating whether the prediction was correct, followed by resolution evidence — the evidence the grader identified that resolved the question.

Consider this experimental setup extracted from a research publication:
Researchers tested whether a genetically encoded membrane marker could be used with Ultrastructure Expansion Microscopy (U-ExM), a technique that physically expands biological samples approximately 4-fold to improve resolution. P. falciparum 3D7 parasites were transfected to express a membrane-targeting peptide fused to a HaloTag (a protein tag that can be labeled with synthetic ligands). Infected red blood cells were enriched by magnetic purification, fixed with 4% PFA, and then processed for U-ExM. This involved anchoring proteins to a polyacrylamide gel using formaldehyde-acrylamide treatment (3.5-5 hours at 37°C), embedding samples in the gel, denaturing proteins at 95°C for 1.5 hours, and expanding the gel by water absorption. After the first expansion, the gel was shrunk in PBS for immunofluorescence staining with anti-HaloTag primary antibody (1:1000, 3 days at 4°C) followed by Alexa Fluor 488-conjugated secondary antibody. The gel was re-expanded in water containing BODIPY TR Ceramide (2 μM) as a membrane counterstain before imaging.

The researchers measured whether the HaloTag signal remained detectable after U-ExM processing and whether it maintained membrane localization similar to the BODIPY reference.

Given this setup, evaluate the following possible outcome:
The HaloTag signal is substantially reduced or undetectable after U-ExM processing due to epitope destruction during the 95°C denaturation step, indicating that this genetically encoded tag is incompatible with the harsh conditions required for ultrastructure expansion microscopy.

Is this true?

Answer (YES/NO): NO